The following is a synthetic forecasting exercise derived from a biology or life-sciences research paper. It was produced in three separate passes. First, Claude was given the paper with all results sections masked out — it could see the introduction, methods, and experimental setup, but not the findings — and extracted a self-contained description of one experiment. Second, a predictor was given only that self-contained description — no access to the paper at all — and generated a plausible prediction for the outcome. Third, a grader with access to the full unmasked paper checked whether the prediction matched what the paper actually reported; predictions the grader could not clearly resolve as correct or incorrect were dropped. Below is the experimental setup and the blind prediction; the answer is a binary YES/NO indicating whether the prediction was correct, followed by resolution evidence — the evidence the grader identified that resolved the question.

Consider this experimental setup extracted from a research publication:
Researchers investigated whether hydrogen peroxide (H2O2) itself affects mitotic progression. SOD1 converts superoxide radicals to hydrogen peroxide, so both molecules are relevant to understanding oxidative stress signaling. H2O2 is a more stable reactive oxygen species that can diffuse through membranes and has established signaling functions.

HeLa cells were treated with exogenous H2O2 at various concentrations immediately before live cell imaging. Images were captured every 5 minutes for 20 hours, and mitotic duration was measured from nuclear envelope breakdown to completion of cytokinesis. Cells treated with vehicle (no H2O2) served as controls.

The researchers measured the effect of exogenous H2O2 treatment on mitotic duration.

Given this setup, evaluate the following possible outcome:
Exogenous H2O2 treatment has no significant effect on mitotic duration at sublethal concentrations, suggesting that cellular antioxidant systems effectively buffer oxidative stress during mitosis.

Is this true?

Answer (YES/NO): NO